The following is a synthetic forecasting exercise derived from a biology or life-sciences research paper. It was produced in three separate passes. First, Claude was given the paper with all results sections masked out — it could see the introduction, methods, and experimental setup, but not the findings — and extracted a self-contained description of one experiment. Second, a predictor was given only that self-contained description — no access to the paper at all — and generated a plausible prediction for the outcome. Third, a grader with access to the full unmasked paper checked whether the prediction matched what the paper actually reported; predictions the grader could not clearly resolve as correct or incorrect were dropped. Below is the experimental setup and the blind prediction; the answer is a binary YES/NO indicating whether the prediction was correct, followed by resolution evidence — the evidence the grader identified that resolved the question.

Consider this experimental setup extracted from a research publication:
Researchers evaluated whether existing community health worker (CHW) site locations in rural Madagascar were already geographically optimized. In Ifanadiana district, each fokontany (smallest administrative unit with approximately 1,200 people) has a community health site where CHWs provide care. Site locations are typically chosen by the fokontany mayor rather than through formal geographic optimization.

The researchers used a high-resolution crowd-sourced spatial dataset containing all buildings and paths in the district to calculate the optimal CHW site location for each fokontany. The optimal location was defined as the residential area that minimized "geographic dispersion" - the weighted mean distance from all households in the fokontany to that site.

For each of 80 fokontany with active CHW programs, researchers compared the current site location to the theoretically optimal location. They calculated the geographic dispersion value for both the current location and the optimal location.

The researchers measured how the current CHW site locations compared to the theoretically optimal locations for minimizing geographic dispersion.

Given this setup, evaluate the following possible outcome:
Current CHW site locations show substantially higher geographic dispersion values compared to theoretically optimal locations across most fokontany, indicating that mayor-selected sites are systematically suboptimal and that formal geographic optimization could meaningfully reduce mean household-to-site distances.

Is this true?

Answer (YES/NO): NO